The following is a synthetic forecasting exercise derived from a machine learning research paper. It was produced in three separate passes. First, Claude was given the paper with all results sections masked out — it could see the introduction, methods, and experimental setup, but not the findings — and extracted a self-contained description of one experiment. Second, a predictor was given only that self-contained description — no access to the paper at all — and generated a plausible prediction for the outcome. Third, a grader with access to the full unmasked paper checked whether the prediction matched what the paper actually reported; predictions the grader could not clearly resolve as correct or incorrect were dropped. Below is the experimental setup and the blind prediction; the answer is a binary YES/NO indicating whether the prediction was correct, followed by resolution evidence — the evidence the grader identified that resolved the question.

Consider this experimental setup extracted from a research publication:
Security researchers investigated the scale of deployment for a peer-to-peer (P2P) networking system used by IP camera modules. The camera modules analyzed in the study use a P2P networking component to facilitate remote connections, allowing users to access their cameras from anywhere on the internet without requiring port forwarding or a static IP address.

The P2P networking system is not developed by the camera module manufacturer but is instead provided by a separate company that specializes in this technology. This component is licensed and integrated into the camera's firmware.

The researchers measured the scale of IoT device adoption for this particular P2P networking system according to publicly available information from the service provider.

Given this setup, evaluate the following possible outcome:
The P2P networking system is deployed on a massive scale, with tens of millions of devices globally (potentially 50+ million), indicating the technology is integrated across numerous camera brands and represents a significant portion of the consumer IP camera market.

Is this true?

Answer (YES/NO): YES